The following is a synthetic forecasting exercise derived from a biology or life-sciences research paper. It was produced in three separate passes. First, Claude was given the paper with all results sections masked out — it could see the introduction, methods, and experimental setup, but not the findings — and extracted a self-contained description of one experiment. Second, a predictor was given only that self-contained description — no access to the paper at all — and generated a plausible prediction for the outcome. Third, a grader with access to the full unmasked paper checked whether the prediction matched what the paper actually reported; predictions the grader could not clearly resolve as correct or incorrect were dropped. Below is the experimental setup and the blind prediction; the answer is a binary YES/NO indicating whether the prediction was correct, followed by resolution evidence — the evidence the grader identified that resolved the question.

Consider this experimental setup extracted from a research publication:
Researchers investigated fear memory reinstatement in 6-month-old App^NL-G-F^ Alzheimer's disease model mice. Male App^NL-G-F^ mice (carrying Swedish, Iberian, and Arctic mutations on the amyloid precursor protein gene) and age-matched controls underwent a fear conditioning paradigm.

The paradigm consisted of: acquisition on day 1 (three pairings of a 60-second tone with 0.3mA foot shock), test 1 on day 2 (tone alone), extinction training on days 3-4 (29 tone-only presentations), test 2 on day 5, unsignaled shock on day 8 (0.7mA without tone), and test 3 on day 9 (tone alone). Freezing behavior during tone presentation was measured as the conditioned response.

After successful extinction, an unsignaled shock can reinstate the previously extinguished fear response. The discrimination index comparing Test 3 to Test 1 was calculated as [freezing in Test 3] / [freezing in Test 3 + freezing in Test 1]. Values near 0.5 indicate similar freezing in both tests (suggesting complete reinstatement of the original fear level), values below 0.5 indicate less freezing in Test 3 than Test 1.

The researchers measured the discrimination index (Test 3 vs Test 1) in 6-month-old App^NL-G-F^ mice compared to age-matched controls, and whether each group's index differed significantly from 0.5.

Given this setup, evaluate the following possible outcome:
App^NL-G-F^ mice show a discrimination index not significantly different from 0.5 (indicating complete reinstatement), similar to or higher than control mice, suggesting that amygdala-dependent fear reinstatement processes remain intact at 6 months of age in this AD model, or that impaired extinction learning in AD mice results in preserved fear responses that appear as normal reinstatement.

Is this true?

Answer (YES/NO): NO